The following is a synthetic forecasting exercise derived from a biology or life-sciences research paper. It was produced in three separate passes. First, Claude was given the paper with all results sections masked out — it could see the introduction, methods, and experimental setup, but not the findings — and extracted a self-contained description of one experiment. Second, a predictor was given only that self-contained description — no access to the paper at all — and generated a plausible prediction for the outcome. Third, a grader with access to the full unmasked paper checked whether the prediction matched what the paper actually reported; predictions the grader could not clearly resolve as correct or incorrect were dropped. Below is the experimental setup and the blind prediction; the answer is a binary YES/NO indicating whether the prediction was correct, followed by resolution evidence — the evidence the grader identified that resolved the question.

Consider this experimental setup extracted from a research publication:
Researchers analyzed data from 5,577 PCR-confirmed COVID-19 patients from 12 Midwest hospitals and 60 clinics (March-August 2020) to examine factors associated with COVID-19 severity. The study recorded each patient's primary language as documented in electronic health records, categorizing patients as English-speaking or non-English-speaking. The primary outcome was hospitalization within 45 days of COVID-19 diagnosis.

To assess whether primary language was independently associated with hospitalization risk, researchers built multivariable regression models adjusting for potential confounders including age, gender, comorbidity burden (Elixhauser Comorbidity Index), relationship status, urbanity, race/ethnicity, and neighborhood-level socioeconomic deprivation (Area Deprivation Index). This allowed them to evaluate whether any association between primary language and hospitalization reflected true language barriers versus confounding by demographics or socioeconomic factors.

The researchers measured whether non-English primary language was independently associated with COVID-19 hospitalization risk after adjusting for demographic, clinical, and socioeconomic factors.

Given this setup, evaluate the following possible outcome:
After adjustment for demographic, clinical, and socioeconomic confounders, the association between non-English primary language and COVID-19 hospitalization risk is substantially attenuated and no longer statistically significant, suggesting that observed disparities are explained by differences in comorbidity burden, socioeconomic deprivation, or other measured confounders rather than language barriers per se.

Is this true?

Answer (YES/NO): NO